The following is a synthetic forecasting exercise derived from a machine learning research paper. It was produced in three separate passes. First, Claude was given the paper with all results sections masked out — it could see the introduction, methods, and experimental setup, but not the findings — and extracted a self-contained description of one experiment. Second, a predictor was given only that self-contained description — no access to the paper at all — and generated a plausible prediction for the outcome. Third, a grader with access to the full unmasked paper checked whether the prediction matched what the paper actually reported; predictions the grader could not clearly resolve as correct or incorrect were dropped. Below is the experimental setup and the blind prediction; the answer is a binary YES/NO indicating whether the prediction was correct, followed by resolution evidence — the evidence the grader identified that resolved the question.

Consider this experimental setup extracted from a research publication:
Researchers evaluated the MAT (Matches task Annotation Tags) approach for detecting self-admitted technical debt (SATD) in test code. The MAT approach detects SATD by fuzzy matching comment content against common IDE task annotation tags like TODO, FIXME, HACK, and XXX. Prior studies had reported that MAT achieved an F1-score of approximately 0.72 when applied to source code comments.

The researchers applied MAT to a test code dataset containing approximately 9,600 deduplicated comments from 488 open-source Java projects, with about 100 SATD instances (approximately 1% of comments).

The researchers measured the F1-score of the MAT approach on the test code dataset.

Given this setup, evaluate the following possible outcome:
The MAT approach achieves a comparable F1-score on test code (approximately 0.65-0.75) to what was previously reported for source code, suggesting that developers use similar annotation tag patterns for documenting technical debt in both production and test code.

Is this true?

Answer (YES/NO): YES